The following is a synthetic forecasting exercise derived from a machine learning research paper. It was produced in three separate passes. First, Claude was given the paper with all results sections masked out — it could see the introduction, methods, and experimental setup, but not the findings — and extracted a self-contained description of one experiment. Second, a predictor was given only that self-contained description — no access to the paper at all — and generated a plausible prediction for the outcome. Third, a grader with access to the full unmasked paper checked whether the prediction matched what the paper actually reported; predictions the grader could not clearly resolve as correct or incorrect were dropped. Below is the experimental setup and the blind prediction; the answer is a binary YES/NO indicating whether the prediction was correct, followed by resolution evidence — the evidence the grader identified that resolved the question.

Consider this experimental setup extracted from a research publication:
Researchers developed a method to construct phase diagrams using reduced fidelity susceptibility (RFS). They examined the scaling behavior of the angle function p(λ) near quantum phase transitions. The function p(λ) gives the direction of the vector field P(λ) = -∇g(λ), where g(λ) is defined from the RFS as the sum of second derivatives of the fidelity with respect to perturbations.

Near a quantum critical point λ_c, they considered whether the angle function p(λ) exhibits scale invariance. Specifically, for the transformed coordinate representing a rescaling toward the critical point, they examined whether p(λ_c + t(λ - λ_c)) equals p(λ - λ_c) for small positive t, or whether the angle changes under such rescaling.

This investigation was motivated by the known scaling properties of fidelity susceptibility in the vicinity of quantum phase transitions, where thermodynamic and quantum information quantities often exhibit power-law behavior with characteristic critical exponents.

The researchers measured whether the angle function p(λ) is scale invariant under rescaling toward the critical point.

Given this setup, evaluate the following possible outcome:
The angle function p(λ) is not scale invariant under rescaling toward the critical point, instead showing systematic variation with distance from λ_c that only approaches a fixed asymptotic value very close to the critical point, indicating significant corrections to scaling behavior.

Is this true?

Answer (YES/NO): NO